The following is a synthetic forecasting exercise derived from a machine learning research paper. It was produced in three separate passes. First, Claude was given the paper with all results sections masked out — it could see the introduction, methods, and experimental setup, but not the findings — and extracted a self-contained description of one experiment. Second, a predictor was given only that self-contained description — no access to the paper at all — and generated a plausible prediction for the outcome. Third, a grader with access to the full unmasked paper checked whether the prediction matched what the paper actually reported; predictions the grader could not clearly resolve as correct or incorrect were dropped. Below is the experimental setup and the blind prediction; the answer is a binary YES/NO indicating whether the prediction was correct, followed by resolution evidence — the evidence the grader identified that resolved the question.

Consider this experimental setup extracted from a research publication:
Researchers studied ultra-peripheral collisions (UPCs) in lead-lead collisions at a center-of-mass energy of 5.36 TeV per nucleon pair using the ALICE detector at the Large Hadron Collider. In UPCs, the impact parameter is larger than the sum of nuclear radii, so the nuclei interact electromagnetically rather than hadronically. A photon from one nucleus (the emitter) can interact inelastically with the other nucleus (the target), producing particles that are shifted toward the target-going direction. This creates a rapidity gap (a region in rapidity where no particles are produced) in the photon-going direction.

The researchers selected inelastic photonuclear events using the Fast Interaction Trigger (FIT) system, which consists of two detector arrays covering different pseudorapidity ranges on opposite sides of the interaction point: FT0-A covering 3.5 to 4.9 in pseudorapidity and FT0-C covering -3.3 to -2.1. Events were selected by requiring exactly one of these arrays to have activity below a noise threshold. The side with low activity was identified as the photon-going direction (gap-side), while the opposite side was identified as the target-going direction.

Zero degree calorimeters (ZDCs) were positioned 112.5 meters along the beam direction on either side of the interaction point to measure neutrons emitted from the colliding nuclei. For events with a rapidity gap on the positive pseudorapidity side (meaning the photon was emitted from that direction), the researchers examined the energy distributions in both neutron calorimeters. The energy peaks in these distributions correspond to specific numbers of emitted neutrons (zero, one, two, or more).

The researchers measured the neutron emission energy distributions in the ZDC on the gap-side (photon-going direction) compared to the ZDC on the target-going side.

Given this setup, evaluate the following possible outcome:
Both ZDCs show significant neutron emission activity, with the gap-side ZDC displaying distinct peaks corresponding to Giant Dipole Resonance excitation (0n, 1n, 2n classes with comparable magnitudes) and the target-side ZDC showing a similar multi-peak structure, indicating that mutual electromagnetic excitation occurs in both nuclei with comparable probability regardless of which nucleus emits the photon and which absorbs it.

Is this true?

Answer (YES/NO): NO